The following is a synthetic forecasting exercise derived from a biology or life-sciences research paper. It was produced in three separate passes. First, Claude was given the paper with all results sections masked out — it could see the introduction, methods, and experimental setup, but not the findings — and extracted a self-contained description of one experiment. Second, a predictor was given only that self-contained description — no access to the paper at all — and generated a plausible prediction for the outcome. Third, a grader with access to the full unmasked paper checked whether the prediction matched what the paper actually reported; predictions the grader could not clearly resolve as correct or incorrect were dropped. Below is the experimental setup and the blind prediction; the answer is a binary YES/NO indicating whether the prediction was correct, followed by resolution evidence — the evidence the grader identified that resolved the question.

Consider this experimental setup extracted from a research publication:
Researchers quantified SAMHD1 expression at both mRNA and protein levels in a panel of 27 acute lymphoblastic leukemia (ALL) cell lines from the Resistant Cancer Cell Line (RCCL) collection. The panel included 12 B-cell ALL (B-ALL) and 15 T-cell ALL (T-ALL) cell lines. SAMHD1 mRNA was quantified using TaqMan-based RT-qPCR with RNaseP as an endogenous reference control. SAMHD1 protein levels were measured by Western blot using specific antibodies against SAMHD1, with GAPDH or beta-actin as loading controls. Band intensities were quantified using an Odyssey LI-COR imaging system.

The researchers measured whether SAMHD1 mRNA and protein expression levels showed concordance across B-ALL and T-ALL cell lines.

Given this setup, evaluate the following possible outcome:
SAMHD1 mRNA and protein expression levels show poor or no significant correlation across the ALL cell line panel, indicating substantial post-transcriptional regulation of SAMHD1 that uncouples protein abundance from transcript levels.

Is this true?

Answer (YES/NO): NO